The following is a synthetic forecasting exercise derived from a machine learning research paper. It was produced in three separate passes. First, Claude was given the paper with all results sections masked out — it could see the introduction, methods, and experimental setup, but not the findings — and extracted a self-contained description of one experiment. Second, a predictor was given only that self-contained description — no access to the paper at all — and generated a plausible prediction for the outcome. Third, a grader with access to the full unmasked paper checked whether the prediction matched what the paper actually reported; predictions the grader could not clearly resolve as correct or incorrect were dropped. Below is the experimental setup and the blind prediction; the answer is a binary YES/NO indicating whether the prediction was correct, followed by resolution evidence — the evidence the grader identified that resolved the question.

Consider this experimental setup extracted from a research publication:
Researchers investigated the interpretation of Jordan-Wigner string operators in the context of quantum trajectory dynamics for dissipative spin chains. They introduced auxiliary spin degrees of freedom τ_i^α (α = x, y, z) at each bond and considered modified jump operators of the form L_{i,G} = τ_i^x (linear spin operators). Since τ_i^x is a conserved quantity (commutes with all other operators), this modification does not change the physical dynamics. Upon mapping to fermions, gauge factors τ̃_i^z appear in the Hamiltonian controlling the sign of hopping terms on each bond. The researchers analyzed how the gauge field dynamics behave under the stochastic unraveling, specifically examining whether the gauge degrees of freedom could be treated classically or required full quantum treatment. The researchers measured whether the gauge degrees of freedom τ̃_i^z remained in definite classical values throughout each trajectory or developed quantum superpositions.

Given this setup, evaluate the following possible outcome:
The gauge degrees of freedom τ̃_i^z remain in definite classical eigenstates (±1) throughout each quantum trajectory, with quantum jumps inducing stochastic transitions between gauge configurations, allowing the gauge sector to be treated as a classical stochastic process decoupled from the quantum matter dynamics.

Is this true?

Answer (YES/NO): YES